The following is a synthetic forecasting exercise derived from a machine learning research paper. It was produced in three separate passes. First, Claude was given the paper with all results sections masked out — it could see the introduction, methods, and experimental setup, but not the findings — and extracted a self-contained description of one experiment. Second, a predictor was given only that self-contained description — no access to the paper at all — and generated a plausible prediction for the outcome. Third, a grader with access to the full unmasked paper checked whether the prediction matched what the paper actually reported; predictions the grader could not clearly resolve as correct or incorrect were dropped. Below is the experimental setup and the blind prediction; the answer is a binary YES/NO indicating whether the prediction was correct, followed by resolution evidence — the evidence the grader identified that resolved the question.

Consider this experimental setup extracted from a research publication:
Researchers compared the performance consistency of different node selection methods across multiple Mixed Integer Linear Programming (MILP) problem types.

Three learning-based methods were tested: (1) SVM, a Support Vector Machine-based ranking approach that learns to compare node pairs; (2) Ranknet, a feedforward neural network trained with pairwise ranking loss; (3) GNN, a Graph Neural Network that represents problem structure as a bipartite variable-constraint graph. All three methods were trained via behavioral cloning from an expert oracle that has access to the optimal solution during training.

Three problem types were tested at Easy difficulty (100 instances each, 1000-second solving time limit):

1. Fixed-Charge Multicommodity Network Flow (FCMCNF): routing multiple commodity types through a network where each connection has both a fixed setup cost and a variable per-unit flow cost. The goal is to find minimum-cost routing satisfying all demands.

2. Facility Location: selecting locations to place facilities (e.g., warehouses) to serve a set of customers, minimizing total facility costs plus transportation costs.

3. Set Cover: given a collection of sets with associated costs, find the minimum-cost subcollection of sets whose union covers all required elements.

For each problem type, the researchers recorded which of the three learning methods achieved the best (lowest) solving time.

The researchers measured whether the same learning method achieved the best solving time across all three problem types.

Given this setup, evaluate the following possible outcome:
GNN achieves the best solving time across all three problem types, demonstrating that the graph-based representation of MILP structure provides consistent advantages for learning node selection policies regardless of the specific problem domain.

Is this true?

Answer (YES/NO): NO